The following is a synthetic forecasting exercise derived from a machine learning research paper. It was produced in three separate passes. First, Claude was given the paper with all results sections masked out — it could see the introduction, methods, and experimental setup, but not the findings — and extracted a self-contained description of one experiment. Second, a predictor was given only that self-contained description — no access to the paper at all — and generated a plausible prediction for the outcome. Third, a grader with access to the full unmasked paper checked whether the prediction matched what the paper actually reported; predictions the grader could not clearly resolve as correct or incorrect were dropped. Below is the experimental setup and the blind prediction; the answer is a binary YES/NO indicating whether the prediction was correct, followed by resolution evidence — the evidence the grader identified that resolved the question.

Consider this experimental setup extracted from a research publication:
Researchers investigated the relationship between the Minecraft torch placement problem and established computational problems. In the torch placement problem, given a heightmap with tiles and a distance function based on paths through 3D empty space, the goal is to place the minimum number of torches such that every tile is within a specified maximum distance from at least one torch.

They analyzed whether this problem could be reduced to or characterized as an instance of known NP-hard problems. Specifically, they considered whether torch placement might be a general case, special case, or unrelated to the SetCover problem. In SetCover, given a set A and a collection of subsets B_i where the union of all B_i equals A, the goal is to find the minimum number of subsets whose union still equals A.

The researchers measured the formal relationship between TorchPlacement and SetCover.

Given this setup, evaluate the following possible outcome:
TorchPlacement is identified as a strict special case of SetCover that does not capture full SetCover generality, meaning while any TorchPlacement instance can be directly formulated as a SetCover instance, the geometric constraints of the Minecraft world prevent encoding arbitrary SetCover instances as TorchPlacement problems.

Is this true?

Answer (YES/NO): YES